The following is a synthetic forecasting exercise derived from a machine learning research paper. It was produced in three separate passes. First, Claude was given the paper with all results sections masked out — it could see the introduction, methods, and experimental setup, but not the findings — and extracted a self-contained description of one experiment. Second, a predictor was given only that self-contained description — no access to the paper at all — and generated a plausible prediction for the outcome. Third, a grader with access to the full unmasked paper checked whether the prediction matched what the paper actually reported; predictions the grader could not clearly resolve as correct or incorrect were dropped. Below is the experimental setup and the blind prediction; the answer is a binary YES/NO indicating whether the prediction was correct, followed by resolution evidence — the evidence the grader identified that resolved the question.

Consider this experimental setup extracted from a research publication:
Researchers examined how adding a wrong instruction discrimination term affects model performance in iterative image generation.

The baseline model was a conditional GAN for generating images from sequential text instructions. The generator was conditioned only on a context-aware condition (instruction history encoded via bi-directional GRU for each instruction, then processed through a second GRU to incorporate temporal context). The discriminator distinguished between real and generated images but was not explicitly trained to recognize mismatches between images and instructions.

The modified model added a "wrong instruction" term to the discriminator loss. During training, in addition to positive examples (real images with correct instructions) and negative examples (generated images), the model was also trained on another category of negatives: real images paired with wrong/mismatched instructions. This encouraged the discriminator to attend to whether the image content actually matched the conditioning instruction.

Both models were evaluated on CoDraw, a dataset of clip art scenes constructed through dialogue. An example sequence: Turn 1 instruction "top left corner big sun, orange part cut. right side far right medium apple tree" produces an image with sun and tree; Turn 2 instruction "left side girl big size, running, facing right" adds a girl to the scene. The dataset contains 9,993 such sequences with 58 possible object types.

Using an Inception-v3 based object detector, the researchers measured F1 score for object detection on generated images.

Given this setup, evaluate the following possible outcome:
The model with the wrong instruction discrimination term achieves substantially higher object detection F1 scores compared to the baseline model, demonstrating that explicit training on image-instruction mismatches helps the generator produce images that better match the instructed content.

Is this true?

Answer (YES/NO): YES